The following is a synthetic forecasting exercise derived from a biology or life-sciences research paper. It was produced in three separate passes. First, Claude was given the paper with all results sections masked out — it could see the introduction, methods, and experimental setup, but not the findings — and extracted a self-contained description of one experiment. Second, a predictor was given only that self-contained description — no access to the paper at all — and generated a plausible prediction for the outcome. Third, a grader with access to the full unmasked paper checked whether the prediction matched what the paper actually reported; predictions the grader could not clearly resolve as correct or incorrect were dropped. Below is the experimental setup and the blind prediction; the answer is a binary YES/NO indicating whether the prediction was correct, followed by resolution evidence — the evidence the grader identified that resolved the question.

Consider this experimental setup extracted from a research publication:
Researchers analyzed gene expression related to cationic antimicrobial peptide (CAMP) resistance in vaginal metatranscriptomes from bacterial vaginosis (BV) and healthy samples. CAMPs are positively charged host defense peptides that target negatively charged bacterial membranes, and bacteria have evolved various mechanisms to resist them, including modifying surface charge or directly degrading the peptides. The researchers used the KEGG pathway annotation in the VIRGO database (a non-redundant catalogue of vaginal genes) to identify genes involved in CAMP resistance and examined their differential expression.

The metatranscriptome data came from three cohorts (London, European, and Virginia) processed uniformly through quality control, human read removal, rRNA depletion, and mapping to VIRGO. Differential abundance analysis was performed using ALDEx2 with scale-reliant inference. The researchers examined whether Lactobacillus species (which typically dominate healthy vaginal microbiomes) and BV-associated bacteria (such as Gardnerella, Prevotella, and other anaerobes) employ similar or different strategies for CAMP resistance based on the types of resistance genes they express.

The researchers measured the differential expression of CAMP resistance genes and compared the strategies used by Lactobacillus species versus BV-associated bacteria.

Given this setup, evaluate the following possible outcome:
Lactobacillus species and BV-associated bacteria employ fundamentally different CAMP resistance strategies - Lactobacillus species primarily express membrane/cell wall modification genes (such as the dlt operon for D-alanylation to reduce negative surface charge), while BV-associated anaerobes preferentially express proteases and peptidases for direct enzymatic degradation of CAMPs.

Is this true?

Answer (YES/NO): NO